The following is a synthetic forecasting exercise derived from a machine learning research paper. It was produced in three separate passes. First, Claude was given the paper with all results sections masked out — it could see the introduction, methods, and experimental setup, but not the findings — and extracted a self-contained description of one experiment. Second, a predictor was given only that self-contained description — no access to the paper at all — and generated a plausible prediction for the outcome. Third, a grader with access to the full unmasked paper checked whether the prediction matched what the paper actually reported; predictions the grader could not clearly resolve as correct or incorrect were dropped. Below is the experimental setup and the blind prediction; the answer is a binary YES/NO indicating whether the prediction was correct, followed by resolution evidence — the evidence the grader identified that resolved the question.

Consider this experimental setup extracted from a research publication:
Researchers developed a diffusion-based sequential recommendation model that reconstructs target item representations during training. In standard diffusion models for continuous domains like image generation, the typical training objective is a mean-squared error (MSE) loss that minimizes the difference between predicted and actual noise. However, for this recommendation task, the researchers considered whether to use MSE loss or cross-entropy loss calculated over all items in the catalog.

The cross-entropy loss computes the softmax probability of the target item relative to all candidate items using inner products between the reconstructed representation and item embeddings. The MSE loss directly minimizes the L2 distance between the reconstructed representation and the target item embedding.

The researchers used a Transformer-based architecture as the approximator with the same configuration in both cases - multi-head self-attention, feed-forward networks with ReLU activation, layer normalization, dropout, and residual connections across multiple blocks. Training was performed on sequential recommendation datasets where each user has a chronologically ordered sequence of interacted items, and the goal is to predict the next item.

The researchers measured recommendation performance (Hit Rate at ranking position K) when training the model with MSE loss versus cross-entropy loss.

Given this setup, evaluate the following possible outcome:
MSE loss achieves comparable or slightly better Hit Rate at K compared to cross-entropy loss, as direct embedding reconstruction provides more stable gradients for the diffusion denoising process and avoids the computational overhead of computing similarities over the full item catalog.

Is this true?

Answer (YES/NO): NO